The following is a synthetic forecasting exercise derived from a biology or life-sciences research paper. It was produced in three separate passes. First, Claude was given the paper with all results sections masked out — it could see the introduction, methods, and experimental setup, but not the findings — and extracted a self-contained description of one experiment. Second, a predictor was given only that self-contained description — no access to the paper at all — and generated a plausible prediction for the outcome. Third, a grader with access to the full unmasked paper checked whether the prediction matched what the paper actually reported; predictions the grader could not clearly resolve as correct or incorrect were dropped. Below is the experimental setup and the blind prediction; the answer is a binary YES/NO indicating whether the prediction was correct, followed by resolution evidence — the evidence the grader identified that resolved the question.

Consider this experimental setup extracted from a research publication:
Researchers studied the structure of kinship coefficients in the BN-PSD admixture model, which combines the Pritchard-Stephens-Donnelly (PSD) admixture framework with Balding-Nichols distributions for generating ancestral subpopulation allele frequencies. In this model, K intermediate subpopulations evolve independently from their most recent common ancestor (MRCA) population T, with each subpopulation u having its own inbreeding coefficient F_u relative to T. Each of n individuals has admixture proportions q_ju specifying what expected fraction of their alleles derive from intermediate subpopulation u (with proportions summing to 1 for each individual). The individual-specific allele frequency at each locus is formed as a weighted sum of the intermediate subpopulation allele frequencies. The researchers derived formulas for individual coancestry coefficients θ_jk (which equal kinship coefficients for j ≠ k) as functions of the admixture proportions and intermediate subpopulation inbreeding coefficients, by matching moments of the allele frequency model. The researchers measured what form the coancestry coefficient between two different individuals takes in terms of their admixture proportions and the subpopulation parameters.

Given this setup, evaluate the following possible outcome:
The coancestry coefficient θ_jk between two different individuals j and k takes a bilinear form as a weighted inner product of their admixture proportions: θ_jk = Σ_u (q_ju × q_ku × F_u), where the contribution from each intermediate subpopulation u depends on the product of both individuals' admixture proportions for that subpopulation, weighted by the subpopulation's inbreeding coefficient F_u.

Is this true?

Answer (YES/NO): YES